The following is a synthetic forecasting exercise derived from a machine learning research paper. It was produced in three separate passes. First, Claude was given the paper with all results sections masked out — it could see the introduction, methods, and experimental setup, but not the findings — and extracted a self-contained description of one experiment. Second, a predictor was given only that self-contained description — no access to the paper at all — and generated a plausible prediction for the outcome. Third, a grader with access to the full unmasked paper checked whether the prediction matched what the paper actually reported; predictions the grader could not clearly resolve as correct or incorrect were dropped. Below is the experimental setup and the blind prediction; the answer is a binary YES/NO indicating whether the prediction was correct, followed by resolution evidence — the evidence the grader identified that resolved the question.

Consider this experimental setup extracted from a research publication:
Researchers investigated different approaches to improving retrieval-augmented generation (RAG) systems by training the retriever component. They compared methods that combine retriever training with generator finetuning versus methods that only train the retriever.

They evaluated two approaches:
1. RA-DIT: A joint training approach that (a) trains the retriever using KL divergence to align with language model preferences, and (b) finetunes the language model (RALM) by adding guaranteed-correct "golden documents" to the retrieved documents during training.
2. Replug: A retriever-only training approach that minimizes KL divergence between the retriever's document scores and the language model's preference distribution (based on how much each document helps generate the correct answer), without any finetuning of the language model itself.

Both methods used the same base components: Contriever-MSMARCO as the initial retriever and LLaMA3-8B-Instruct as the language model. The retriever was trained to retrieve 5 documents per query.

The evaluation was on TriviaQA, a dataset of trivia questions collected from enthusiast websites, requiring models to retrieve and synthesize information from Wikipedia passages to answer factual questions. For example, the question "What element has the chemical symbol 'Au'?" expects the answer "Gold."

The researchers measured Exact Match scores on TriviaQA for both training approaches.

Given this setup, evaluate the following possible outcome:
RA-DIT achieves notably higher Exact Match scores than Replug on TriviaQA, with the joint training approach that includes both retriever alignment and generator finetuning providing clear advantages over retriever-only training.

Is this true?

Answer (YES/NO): NO